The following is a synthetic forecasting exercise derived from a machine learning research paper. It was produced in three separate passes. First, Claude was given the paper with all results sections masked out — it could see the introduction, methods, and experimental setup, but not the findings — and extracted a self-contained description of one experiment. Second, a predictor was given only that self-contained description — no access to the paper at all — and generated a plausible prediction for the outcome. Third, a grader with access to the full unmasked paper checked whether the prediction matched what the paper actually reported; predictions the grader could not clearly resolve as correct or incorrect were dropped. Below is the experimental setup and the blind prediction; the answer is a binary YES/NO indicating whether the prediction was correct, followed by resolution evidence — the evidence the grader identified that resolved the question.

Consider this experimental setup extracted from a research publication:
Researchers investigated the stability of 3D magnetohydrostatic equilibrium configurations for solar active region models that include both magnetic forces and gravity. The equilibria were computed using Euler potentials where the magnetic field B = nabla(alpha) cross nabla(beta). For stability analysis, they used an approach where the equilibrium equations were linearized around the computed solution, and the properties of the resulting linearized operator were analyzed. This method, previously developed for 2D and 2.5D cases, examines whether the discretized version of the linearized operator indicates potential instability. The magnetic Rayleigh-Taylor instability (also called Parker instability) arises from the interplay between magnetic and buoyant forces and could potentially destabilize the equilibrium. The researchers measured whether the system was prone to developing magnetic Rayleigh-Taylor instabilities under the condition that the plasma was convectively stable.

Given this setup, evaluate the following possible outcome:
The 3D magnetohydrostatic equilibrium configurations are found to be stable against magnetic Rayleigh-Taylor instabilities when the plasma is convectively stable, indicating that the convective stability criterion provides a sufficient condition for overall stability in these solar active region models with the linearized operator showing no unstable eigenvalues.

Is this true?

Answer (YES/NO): NO